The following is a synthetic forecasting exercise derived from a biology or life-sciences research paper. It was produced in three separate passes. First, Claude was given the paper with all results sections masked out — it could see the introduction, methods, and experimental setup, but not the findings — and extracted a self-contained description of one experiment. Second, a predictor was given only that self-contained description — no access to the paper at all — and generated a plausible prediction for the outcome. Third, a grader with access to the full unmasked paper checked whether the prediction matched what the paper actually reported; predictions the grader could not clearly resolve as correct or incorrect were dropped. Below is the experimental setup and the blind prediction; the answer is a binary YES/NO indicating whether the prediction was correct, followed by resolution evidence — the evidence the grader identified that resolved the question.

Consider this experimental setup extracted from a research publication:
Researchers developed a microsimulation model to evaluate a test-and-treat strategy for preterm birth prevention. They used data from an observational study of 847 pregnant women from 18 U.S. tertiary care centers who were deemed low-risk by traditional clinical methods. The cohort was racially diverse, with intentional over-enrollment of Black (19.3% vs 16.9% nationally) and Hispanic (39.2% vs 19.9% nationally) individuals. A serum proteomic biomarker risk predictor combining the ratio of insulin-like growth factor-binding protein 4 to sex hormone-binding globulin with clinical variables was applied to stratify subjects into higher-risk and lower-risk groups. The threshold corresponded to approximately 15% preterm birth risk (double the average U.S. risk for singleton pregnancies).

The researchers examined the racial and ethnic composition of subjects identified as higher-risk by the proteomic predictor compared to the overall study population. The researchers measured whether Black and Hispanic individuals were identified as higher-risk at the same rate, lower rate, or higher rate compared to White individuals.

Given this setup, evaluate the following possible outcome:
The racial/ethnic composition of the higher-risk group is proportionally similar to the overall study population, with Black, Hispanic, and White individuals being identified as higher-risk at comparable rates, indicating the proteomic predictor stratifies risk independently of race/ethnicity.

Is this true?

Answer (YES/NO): NO